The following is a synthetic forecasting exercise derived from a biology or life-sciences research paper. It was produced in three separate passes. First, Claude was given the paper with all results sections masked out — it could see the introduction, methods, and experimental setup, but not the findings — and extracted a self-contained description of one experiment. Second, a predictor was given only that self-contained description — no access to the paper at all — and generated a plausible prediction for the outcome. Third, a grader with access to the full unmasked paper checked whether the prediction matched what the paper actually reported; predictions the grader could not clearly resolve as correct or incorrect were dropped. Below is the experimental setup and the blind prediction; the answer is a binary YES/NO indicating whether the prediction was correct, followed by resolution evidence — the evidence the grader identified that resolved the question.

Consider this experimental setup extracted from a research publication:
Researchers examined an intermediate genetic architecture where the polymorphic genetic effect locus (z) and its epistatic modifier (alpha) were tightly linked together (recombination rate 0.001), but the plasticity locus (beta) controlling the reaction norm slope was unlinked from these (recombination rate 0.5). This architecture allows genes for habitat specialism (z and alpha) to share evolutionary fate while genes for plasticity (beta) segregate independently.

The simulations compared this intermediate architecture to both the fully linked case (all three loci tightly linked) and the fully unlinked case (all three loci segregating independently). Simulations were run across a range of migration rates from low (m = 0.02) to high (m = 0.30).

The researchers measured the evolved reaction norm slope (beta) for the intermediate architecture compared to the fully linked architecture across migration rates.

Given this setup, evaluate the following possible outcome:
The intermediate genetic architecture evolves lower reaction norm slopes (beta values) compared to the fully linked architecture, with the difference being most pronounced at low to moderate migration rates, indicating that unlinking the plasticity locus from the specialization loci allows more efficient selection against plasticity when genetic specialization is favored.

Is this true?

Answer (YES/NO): NO